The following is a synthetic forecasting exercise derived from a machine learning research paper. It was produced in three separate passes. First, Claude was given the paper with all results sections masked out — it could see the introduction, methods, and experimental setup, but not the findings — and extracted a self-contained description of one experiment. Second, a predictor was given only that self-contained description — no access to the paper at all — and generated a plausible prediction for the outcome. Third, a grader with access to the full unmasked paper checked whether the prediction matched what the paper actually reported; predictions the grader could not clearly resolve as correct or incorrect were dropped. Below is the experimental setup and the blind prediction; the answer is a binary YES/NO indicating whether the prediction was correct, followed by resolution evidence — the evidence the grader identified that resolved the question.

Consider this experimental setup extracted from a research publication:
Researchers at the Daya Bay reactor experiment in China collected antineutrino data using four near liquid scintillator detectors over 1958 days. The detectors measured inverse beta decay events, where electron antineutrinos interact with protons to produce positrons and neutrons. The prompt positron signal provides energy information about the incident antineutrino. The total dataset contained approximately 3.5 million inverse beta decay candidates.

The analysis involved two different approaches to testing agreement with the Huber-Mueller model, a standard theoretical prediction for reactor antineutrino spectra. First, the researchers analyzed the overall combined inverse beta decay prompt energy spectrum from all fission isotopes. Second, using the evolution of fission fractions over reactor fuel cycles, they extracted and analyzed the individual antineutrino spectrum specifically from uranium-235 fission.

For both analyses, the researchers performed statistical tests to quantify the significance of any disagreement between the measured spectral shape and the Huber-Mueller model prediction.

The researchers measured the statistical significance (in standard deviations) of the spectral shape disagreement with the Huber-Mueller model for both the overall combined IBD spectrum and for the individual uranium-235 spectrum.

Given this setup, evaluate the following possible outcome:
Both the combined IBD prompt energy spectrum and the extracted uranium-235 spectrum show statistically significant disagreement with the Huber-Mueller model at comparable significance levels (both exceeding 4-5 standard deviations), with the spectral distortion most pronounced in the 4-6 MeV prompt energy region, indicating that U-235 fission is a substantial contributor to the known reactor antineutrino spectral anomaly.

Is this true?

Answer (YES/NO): NO